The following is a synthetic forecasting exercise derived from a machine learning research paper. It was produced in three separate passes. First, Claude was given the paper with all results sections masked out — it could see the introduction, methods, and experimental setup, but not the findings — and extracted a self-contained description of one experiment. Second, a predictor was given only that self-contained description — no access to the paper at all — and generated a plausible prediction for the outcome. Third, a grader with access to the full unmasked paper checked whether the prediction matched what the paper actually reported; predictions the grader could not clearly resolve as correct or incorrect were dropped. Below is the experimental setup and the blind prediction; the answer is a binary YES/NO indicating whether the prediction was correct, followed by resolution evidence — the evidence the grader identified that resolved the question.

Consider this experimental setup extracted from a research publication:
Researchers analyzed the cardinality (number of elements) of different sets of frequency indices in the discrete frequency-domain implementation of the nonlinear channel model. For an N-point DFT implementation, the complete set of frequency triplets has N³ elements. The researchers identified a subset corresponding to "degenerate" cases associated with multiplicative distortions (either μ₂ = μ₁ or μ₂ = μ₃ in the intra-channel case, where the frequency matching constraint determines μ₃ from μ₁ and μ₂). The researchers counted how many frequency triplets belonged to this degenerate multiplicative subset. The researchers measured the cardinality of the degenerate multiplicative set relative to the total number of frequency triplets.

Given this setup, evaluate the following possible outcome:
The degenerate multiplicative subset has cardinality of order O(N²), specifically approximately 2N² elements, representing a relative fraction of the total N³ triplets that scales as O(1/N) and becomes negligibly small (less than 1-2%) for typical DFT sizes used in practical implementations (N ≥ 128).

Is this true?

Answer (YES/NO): YES